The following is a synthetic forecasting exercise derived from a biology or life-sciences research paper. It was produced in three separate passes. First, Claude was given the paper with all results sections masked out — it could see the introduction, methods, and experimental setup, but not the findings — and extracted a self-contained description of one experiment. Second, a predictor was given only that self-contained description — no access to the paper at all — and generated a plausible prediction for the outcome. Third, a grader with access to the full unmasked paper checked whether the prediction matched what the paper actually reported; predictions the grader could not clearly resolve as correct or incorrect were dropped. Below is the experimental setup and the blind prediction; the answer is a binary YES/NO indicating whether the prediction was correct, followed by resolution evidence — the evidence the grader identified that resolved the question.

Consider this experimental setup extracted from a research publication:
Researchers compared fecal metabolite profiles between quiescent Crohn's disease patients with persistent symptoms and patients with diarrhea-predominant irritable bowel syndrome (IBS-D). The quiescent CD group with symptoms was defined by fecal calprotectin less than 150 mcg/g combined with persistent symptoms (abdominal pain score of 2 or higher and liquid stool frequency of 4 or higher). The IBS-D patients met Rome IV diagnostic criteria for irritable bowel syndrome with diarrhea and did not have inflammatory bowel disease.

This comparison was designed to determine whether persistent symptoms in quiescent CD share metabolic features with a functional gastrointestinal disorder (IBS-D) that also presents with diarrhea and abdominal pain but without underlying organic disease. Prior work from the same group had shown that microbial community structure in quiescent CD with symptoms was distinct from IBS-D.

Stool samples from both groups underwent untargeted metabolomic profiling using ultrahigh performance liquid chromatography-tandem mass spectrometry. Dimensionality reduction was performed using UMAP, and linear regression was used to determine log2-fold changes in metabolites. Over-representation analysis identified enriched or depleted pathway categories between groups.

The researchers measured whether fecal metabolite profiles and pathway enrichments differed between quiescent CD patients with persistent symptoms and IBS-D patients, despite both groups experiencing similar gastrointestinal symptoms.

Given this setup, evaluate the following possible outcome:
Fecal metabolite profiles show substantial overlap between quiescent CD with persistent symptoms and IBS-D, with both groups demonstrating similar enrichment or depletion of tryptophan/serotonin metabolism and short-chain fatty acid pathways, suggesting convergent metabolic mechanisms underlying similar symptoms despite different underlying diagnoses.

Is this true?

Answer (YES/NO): NO